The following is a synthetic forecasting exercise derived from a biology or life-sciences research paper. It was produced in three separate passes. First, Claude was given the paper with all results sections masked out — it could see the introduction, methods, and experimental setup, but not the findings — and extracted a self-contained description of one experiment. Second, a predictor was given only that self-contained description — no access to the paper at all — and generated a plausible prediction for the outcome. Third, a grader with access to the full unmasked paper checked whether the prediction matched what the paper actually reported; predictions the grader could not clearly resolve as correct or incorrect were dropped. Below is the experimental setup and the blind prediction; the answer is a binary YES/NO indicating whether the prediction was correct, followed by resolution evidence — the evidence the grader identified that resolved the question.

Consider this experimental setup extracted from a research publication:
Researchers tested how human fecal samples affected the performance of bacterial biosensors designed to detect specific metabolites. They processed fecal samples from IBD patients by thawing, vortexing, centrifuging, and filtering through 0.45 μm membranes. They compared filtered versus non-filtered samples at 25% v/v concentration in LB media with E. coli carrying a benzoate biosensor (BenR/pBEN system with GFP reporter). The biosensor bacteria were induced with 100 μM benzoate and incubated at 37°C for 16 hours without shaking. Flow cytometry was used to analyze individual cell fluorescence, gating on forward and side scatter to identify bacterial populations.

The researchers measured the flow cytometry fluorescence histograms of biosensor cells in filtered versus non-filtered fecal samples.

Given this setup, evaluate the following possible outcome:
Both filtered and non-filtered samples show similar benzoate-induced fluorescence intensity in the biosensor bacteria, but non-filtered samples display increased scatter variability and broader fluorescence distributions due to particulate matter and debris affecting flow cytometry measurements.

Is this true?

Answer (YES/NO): NO